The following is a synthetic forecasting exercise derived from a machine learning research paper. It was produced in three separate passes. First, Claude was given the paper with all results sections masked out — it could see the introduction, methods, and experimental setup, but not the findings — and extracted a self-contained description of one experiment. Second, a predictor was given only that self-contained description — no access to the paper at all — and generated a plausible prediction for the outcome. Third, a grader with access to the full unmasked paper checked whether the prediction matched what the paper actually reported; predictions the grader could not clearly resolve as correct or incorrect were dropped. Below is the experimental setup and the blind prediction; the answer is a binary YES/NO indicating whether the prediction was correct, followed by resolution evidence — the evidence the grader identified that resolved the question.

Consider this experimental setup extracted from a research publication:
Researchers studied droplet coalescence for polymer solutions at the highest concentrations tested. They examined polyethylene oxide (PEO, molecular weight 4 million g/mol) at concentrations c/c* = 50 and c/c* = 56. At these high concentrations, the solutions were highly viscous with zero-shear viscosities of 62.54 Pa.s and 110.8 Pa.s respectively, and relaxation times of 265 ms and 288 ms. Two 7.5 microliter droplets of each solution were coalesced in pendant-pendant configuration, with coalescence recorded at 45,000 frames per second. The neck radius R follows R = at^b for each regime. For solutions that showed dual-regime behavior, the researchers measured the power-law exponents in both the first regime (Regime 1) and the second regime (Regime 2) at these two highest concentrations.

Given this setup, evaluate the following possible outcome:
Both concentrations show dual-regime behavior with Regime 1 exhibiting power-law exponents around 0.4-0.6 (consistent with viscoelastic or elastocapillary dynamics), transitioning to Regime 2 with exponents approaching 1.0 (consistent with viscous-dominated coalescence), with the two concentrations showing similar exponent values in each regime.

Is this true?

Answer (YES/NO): NO